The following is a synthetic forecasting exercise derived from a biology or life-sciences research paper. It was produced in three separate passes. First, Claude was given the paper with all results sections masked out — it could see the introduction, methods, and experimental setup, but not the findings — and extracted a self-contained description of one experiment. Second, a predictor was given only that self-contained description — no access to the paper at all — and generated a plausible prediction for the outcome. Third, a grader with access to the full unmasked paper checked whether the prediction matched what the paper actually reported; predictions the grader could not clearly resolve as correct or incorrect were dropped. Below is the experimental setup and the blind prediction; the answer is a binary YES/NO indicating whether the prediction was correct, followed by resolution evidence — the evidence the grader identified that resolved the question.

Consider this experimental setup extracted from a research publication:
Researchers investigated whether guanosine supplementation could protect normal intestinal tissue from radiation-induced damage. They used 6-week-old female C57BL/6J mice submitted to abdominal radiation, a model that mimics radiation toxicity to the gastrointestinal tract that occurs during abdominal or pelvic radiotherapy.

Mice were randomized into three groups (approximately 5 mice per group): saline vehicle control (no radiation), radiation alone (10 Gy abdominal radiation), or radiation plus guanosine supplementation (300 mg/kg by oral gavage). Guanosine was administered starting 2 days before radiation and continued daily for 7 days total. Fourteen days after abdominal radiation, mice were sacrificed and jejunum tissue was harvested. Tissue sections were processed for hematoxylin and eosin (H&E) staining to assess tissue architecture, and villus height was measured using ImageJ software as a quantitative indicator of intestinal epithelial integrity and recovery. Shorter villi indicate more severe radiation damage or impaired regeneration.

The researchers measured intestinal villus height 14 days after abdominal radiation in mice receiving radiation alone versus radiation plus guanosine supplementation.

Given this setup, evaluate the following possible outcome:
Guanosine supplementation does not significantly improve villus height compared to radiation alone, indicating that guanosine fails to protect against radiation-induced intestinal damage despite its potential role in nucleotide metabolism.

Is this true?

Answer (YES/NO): NO